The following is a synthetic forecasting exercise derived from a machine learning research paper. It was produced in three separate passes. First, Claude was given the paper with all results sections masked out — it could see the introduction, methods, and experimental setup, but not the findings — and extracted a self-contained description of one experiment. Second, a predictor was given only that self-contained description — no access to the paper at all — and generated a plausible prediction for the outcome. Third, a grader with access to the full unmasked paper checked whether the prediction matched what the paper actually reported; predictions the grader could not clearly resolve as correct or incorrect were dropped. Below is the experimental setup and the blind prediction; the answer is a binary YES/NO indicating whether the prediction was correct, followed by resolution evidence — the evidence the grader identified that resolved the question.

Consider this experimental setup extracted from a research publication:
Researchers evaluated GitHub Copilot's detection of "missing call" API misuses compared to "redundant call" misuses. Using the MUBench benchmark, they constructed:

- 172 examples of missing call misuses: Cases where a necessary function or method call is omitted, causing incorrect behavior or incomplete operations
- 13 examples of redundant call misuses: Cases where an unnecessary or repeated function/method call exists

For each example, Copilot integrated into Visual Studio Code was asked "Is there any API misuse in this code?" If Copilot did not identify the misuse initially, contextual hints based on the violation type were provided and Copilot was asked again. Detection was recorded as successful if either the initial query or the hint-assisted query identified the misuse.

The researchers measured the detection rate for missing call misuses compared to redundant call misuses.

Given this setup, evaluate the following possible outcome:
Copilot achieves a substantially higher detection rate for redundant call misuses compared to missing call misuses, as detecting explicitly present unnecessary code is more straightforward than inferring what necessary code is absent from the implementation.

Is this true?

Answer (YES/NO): NO